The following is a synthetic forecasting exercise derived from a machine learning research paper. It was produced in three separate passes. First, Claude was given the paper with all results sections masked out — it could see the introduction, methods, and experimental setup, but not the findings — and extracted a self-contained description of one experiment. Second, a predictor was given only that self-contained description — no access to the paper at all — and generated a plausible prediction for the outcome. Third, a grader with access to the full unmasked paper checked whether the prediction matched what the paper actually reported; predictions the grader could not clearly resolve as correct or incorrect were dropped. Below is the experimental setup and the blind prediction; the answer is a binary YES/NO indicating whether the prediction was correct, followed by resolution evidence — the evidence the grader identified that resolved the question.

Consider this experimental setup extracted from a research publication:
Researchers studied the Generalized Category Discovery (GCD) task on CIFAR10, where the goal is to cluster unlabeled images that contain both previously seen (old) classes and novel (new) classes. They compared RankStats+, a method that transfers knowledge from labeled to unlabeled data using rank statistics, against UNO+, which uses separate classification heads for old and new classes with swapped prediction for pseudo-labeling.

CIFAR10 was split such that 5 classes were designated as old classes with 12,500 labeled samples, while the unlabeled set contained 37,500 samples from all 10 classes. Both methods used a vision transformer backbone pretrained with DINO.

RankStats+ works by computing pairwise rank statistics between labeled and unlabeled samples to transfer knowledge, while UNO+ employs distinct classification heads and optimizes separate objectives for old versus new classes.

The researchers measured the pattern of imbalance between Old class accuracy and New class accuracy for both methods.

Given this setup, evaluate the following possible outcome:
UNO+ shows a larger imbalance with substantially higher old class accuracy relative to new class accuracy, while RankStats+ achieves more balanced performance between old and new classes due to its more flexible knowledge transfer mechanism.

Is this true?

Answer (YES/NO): NO